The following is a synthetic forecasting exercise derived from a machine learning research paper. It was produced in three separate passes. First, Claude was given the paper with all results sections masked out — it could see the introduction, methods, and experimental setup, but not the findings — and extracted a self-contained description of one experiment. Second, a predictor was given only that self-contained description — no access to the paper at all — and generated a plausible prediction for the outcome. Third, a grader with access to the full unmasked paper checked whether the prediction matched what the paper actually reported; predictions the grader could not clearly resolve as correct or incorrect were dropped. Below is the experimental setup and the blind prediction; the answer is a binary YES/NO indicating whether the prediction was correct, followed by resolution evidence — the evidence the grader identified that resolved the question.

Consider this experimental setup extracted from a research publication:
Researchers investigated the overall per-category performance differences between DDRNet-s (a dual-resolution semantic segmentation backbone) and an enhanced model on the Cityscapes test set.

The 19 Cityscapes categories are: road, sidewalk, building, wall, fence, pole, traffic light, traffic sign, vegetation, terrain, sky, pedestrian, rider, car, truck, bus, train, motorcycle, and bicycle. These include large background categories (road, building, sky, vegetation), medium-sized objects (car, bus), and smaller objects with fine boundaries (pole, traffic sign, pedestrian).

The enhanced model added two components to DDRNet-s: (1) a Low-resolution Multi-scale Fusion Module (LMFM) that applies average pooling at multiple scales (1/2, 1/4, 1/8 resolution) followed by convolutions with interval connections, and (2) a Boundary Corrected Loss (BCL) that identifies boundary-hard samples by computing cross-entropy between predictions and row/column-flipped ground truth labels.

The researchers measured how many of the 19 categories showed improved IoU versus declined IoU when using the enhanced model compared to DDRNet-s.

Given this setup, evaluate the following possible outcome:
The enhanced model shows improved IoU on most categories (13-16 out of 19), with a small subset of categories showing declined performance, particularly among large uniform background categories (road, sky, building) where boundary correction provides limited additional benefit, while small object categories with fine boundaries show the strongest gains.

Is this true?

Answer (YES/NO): NO